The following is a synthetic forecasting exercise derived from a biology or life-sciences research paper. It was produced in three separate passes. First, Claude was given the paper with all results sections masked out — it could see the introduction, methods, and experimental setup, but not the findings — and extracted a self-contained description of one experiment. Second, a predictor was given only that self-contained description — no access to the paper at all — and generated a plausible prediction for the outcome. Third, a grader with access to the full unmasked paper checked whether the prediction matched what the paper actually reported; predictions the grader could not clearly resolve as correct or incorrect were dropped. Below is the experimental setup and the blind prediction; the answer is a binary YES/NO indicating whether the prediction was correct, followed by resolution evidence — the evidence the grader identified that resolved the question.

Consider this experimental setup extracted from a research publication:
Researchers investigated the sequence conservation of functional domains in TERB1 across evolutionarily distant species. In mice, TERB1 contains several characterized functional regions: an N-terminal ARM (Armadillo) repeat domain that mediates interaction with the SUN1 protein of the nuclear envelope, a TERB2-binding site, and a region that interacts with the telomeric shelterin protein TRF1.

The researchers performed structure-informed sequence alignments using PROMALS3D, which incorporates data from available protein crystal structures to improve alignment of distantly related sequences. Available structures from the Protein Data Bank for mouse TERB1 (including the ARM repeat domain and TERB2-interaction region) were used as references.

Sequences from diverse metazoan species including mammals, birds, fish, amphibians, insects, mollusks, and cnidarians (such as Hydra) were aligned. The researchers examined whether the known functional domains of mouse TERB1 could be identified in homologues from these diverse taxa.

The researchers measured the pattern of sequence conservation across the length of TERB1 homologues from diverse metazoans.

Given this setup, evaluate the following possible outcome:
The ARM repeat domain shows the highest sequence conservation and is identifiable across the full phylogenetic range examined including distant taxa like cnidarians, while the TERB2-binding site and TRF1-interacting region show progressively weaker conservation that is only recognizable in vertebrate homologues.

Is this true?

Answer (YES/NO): NO